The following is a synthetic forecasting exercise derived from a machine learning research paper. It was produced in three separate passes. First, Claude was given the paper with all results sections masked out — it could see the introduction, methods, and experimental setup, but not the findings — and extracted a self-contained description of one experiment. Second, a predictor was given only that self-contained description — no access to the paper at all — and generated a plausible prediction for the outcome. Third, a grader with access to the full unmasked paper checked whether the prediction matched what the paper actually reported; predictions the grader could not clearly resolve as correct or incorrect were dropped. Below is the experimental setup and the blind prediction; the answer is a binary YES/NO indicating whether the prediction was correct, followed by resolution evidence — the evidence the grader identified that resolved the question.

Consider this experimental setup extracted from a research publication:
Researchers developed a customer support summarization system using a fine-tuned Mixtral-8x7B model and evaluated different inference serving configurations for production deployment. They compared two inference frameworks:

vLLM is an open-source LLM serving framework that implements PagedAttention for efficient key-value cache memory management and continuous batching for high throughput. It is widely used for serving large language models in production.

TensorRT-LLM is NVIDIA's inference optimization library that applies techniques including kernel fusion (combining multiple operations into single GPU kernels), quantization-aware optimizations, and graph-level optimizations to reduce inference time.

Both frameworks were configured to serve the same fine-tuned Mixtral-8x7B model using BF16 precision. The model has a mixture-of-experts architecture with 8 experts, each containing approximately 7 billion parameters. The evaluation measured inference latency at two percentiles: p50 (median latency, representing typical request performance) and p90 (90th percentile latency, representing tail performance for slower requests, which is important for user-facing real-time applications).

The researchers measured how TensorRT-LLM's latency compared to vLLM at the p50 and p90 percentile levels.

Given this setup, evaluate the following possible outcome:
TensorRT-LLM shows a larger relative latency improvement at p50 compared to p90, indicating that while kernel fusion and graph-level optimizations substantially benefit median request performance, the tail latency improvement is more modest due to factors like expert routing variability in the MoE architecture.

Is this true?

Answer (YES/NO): NO